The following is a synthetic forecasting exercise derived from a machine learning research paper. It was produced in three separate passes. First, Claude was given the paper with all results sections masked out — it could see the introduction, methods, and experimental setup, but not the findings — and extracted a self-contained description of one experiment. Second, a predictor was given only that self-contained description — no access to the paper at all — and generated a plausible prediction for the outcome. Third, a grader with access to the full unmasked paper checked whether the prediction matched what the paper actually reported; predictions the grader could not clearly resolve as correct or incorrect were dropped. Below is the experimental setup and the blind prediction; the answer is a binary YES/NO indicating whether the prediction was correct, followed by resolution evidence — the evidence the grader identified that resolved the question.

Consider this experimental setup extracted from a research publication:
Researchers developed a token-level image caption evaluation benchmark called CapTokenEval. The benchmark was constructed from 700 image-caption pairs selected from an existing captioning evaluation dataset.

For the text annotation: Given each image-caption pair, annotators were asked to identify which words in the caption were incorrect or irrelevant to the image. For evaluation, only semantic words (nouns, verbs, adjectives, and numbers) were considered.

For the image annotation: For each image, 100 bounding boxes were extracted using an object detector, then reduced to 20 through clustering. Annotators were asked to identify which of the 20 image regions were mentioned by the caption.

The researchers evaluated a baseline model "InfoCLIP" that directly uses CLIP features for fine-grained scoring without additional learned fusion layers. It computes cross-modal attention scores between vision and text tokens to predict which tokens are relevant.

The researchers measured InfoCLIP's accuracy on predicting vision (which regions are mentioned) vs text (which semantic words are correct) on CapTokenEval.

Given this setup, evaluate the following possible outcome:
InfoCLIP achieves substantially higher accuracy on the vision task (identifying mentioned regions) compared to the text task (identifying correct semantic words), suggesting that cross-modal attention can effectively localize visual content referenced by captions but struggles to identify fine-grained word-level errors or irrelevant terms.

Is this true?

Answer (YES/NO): YES